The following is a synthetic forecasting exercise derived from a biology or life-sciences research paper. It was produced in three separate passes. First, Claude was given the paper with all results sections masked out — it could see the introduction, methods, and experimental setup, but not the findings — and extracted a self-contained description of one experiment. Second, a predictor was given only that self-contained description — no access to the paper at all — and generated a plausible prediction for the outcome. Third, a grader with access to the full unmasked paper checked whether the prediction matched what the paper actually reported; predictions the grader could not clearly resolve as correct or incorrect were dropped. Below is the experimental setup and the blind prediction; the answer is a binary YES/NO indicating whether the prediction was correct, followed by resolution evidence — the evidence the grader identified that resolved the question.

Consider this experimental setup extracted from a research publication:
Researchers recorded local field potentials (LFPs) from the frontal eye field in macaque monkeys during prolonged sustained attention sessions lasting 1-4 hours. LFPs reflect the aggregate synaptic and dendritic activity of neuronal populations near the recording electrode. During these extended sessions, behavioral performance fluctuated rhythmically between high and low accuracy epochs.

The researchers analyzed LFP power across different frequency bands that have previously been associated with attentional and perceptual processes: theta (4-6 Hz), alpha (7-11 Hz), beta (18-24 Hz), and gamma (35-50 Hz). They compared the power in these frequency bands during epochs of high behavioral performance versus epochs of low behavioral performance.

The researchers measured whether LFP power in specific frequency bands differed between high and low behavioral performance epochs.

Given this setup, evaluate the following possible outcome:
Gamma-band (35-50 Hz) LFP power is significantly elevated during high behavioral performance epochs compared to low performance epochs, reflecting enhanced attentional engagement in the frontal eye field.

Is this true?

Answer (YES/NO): NO